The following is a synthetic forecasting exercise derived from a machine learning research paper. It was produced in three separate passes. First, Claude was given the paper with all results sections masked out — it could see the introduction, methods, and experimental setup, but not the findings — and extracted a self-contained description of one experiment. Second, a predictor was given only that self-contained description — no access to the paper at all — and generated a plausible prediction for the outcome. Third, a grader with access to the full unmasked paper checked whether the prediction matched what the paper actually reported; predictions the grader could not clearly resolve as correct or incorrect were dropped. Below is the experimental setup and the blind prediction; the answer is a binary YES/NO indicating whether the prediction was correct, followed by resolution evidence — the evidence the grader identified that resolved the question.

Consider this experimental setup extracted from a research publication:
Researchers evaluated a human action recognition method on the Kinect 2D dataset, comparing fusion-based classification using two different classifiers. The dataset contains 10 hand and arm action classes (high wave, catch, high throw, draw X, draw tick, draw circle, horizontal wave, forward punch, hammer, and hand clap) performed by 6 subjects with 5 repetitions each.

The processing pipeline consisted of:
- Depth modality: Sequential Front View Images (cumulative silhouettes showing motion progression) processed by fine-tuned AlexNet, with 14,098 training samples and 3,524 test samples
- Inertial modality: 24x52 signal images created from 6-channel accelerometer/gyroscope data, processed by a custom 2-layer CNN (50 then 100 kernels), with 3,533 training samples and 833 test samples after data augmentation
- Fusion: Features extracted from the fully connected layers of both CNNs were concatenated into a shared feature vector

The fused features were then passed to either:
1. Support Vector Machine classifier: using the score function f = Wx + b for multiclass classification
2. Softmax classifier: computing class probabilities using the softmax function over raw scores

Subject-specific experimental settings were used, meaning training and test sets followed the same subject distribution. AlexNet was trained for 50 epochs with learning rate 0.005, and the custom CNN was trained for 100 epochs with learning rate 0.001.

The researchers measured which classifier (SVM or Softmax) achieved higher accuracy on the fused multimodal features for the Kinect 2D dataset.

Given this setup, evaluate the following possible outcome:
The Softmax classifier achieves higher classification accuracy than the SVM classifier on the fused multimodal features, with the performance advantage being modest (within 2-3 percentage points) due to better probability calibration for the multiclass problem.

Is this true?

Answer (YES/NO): NO